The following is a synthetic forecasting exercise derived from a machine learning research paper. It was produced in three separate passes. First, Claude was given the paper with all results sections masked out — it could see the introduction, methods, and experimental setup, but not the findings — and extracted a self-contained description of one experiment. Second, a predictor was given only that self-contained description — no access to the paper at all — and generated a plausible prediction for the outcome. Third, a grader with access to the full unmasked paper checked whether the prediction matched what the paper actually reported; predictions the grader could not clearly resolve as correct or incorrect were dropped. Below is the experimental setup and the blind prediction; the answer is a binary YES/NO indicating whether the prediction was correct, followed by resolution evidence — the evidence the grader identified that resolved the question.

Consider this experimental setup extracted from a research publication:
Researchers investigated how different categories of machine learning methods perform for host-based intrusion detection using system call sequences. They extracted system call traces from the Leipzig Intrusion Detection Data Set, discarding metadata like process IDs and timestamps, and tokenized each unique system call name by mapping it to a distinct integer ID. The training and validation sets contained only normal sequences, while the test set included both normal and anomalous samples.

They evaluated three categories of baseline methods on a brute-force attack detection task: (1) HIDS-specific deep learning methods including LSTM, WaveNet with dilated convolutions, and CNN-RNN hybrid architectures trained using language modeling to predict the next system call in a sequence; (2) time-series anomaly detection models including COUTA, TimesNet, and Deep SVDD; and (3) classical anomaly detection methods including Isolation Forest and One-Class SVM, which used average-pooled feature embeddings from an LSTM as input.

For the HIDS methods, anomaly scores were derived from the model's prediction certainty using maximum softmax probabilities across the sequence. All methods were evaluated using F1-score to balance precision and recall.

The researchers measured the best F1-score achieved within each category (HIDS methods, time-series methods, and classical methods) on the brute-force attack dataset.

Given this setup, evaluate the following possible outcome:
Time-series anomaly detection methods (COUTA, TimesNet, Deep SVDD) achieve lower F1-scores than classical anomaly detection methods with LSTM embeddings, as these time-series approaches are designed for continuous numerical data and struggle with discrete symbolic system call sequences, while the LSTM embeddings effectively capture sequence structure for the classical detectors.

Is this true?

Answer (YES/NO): YES